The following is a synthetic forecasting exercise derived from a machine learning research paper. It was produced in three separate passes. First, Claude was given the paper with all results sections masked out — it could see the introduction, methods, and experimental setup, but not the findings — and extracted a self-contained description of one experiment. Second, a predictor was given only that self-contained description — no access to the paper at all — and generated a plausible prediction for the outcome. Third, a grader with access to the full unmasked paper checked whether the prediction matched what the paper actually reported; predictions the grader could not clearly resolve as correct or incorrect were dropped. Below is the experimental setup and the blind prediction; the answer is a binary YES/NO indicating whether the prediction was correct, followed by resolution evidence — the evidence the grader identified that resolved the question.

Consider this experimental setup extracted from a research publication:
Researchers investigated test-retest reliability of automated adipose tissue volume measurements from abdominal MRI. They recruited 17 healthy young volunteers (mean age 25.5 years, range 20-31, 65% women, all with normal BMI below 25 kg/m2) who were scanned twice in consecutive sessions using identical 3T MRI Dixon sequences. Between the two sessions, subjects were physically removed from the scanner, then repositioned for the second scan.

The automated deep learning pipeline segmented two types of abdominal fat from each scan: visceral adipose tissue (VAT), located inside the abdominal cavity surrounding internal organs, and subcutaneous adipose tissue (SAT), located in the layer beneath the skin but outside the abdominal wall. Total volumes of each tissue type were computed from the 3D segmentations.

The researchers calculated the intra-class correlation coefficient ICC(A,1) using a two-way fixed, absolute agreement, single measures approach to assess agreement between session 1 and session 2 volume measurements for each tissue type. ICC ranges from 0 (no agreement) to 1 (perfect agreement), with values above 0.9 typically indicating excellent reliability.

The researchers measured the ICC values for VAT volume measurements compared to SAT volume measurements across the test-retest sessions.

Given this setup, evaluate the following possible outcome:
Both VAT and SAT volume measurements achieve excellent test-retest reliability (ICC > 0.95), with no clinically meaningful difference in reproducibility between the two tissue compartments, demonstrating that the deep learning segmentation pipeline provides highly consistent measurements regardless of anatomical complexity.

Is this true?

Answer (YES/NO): YES